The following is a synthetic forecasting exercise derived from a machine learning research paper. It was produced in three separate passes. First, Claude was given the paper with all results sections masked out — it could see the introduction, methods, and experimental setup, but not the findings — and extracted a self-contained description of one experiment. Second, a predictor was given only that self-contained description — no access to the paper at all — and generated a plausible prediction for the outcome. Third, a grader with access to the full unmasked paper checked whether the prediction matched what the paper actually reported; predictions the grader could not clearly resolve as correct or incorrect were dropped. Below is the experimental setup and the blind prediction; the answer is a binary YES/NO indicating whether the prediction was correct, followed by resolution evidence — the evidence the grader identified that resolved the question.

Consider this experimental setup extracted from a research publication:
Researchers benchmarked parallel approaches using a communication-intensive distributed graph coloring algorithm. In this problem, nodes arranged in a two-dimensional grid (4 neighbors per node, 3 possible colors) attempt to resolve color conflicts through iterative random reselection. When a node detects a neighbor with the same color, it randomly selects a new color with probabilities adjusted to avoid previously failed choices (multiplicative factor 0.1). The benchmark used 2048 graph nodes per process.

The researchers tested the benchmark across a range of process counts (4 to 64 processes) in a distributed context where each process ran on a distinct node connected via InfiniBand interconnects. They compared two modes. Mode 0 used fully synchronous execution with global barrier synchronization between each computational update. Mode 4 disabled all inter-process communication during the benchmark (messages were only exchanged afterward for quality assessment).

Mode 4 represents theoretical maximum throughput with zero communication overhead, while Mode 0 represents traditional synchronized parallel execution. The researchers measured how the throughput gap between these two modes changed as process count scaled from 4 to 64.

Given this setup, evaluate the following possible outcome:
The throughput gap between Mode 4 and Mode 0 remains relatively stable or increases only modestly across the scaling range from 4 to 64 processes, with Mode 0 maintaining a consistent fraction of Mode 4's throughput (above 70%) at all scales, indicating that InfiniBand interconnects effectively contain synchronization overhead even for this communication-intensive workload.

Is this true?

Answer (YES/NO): NO